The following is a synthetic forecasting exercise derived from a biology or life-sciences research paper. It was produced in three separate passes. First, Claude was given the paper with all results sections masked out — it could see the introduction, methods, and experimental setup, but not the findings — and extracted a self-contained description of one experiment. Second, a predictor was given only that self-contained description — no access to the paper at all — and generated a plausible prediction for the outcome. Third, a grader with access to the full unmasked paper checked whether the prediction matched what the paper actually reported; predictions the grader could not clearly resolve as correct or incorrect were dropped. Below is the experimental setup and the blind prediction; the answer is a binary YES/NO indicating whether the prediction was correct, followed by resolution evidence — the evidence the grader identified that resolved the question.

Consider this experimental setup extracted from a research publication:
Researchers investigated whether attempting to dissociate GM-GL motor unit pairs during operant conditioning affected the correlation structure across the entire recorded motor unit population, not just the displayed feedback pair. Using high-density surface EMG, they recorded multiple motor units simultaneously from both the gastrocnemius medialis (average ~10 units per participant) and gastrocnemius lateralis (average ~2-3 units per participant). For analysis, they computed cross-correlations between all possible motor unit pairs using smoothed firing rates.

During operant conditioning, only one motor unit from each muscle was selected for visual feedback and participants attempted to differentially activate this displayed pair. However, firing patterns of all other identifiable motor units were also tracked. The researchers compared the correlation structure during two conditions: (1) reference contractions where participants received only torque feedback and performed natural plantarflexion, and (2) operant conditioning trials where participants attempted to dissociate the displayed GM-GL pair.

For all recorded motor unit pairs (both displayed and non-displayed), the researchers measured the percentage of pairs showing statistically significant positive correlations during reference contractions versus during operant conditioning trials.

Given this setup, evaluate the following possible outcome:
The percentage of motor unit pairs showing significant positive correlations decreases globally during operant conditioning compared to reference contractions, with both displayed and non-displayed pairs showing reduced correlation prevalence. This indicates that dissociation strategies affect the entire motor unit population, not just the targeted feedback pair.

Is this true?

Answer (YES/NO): NO